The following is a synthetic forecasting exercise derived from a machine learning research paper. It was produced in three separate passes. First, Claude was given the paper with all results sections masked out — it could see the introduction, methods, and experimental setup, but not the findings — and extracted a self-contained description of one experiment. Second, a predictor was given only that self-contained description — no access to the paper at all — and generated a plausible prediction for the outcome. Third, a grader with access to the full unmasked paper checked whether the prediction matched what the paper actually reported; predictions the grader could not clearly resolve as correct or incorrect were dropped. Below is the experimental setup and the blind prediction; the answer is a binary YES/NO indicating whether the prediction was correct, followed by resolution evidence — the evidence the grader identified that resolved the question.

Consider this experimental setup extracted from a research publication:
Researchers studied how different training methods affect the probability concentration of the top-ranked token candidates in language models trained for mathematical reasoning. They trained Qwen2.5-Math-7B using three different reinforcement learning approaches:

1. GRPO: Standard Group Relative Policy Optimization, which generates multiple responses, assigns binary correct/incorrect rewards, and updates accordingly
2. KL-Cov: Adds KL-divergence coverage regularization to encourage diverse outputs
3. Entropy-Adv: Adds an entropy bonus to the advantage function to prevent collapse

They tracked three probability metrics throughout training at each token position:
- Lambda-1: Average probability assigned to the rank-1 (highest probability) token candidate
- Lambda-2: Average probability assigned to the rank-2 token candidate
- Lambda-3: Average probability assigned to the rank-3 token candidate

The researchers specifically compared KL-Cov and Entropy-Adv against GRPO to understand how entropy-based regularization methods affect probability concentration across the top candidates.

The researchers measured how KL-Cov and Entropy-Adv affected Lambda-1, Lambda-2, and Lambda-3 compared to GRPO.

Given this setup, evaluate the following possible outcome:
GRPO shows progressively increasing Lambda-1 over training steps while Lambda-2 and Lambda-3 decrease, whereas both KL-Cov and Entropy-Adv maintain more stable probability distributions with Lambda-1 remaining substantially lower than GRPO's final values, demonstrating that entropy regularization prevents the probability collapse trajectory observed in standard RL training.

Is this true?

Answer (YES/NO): NO